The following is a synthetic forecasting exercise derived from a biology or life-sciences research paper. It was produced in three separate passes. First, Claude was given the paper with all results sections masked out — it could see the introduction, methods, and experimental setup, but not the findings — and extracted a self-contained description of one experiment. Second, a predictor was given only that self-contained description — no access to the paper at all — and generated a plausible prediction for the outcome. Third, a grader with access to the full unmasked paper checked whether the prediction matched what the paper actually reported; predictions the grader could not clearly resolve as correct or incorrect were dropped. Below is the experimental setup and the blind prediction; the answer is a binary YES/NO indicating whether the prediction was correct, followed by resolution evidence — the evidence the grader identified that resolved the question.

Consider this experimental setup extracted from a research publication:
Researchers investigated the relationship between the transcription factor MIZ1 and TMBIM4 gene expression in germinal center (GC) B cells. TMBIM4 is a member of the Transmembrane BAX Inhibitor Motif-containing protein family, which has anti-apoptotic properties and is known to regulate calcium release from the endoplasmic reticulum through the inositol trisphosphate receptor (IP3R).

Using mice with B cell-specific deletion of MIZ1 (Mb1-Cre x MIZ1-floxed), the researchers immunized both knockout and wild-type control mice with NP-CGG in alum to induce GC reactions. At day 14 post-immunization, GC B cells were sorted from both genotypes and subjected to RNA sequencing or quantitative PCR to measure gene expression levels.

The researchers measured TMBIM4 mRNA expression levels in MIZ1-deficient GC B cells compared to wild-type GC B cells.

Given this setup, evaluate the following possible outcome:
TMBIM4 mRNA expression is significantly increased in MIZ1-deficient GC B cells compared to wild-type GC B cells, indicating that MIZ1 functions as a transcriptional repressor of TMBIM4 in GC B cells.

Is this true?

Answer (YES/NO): NO